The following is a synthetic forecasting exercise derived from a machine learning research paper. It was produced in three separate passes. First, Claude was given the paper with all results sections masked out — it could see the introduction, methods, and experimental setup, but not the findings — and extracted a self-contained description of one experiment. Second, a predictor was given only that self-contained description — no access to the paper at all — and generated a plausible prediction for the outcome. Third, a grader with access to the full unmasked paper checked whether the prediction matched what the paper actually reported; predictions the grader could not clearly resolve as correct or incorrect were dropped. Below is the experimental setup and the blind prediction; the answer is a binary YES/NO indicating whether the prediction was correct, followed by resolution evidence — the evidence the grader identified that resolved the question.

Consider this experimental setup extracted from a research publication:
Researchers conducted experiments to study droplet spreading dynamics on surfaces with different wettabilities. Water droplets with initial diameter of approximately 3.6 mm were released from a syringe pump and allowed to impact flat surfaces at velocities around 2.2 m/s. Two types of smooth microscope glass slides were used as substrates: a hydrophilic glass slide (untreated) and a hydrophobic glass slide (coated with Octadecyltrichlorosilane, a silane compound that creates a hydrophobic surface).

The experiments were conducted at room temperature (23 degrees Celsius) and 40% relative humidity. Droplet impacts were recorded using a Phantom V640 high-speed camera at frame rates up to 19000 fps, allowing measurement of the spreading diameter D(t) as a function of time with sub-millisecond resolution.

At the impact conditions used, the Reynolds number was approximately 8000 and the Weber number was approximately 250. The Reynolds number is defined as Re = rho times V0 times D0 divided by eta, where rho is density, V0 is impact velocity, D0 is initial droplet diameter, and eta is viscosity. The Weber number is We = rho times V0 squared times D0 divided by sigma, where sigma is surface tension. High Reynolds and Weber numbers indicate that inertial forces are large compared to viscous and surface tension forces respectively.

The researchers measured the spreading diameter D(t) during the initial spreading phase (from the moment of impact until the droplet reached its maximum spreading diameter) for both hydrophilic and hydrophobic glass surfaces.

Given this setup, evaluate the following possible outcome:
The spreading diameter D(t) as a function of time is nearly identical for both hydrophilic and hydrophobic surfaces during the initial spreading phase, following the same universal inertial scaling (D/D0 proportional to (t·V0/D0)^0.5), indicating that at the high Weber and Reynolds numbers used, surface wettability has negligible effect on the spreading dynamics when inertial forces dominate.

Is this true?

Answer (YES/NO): YES